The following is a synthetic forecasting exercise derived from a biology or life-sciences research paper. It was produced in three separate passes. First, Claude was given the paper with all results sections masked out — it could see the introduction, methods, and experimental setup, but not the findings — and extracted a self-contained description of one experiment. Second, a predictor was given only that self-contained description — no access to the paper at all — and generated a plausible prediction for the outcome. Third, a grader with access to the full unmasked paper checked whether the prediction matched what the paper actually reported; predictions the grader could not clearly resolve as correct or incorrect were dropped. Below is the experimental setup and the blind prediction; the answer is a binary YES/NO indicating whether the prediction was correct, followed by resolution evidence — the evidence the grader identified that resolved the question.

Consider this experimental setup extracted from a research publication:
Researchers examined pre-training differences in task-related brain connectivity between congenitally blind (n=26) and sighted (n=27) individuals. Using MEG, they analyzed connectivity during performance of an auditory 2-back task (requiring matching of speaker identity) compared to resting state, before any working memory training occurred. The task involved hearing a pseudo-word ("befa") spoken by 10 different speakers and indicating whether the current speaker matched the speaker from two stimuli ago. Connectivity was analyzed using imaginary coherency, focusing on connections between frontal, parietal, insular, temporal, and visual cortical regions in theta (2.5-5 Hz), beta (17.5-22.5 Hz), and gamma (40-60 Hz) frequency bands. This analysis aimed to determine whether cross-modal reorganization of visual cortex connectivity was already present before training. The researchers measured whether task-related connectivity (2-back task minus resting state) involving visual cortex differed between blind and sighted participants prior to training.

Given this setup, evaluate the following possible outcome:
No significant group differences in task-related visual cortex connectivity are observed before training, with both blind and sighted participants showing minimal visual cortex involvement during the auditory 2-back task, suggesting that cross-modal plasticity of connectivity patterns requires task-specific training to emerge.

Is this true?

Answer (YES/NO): YES